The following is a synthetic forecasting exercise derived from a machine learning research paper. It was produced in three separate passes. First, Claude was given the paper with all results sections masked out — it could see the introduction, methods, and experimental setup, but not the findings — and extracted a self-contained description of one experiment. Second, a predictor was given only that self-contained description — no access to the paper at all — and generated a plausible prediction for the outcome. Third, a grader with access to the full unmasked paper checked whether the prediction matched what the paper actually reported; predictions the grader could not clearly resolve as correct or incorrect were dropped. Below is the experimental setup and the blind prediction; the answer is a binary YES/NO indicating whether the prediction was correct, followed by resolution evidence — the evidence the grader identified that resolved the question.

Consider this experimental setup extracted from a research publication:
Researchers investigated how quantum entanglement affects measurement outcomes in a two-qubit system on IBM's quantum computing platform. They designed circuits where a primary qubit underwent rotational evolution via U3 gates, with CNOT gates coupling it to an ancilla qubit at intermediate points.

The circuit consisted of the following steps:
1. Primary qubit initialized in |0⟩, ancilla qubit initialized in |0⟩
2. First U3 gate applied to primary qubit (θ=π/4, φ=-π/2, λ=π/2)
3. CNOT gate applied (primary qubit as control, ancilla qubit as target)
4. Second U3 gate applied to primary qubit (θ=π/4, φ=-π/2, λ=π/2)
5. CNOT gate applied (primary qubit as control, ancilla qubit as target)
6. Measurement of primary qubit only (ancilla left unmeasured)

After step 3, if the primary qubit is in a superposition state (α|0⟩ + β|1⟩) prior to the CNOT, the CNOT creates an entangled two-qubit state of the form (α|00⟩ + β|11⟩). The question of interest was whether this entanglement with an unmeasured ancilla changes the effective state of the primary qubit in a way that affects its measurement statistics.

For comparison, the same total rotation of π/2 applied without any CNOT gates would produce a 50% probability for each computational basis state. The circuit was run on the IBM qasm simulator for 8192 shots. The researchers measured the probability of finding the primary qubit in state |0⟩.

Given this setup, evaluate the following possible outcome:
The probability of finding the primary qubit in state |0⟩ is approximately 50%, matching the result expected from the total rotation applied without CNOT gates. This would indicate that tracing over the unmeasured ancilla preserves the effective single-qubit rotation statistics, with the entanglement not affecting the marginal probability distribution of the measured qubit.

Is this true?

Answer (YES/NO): NO